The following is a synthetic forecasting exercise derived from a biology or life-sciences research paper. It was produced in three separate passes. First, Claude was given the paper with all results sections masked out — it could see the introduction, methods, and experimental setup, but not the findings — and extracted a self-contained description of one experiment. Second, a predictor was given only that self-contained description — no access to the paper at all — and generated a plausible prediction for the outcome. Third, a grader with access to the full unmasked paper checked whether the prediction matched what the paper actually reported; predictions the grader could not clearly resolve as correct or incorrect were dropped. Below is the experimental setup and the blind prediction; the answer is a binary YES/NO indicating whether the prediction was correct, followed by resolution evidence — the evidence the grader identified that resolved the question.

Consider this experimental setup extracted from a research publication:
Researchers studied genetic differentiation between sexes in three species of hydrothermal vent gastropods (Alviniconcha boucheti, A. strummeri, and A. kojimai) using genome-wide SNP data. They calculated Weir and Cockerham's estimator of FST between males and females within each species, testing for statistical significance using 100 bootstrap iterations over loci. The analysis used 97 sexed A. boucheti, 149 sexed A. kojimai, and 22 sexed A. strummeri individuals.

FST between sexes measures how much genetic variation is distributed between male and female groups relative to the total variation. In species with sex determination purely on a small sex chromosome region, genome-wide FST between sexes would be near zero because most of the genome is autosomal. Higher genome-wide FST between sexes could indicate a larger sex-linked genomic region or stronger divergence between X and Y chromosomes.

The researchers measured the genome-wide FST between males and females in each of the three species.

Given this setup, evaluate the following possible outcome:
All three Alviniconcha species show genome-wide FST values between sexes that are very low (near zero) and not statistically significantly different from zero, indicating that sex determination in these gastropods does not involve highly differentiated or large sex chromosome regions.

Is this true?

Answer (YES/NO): NO